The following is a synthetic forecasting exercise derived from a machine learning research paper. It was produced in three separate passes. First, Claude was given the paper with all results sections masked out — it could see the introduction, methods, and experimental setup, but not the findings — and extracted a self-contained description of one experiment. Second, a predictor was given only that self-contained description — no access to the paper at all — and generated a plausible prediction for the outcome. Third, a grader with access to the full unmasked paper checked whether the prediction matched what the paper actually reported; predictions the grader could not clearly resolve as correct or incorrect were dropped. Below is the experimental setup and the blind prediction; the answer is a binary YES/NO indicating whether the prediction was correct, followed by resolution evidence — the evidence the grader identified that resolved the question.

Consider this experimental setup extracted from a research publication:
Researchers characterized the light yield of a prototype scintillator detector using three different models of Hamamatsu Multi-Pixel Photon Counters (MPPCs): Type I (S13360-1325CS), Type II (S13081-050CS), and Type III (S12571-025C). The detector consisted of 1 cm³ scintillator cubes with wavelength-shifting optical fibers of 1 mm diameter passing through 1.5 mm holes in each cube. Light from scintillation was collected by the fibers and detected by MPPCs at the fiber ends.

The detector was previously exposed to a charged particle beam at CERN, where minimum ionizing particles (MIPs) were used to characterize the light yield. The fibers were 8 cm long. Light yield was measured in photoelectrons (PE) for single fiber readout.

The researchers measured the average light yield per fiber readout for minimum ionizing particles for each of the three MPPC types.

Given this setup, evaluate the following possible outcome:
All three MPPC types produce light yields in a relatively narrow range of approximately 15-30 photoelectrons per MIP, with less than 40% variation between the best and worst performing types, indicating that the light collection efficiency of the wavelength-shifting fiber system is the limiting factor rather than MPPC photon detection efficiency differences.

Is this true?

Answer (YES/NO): NO